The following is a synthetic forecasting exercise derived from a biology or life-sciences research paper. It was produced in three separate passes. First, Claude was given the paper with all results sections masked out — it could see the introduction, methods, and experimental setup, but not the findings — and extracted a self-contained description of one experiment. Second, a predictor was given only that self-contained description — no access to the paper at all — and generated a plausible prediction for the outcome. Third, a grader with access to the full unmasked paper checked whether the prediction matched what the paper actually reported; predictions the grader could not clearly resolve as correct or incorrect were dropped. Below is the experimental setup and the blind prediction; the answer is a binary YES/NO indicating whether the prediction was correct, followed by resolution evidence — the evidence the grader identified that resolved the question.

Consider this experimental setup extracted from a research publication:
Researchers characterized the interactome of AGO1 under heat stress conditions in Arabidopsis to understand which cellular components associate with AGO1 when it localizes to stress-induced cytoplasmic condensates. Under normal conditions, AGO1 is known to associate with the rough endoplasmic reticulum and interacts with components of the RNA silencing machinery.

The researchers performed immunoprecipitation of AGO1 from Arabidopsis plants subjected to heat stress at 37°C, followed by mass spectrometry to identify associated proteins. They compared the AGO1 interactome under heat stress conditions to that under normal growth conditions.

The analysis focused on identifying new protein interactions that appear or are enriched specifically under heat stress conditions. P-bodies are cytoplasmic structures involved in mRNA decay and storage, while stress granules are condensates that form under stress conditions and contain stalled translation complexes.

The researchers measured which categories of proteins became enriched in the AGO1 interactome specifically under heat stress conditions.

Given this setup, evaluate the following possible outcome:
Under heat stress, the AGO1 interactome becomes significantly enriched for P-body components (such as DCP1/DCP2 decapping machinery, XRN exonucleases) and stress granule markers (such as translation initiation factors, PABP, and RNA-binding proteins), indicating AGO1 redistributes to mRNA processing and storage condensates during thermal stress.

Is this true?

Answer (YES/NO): NO